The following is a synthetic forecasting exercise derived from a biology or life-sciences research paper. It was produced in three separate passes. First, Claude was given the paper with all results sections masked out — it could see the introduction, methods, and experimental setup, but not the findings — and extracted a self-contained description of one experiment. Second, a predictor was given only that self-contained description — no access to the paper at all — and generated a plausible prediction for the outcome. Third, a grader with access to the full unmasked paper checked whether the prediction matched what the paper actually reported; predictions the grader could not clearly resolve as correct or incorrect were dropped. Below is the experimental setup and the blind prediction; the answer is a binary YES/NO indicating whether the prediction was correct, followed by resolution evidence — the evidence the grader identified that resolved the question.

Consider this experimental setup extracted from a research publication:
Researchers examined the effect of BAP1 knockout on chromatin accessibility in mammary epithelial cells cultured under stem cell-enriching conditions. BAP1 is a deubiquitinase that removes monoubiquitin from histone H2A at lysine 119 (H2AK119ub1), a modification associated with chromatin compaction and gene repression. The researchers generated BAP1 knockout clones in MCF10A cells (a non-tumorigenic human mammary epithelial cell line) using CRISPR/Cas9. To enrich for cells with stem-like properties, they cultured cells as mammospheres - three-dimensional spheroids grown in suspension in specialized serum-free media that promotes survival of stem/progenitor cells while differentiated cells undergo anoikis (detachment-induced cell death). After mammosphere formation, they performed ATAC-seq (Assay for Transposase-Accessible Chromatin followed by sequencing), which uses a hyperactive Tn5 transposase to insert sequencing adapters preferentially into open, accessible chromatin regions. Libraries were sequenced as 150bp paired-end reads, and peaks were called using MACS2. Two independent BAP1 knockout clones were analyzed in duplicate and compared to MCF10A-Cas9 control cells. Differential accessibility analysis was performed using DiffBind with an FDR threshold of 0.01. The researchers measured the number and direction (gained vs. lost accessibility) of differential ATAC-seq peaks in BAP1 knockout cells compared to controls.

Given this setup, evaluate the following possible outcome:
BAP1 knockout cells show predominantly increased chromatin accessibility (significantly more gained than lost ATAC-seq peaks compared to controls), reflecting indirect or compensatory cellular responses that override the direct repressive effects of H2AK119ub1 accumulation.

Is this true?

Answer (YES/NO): NO